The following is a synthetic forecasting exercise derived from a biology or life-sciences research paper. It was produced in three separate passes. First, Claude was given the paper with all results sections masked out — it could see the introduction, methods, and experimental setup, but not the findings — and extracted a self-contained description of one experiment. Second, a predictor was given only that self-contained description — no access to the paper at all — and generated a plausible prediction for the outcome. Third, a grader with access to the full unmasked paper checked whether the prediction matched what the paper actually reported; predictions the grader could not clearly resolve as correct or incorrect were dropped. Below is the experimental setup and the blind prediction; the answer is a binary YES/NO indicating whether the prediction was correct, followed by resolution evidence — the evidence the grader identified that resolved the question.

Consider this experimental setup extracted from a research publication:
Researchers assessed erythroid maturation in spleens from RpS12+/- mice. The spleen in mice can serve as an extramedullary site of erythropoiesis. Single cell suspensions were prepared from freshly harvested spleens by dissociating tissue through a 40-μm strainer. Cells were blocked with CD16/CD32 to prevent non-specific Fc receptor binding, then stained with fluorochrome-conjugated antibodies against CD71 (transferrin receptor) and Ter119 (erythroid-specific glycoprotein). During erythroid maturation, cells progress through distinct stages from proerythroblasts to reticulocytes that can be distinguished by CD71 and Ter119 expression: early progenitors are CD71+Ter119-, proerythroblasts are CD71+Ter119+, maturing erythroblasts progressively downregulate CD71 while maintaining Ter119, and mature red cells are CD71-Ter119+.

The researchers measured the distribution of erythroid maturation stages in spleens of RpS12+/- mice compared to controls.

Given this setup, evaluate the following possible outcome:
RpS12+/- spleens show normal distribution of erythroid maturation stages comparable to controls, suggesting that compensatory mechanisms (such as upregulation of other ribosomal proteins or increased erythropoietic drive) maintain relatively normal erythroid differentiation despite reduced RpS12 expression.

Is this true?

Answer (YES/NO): NO